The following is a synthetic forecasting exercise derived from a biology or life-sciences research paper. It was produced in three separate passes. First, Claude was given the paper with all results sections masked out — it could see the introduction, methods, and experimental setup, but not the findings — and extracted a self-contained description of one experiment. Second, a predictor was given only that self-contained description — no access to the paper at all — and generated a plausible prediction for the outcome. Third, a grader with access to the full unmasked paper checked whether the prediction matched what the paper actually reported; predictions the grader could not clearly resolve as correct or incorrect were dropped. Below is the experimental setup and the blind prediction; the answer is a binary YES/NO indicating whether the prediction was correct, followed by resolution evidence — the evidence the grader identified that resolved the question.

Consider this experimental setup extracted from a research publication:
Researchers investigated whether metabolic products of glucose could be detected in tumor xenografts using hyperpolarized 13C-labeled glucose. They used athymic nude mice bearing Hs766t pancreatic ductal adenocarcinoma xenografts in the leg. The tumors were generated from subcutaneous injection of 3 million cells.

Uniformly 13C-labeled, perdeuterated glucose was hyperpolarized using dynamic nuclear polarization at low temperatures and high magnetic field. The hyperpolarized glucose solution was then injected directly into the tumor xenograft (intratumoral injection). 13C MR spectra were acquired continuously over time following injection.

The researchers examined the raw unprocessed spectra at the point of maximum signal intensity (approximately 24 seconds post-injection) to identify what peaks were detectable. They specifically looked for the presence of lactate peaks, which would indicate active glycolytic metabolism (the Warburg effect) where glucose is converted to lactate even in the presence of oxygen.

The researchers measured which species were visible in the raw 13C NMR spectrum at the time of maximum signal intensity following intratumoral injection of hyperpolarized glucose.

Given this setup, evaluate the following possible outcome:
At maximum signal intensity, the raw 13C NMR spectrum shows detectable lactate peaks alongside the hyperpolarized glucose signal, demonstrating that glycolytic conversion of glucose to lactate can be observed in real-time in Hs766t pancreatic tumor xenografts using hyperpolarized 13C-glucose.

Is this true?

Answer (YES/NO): NO